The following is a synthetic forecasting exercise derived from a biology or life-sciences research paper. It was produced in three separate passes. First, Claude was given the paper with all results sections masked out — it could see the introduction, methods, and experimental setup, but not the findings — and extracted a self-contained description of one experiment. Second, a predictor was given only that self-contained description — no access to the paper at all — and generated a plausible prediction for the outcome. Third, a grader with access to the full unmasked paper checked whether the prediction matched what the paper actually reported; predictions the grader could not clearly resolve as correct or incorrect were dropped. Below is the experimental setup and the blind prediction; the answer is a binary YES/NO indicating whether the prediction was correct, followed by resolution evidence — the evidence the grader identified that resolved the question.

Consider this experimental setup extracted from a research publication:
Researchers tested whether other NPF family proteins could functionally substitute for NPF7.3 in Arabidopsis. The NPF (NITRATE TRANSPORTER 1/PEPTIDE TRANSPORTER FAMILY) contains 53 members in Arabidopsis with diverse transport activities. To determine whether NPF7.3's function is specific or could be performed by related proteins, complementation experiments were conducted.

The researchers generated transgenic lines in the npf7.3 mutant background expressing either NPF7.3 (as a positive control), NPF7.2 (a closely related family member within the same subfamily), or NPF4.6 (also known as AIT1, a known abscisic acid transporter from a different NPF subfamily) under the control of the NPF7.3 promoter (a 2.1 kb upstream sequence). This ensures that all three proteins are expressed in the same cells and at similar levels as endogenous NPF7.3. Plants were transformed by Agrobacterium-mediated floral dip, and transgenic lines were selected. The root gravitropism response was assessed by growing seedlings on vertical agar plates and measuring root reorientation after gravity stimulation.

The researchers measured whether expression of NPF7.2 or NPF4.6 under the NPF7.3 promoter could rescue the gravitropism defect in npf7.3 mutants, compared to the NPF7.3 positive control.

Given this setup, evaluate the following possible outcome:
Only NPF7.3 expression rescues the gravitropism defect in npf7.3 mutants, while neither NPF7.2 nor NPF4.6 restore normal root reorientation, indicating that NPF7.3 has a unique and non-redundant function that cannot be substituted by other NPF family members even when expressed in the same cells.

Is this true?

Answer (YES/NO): NO